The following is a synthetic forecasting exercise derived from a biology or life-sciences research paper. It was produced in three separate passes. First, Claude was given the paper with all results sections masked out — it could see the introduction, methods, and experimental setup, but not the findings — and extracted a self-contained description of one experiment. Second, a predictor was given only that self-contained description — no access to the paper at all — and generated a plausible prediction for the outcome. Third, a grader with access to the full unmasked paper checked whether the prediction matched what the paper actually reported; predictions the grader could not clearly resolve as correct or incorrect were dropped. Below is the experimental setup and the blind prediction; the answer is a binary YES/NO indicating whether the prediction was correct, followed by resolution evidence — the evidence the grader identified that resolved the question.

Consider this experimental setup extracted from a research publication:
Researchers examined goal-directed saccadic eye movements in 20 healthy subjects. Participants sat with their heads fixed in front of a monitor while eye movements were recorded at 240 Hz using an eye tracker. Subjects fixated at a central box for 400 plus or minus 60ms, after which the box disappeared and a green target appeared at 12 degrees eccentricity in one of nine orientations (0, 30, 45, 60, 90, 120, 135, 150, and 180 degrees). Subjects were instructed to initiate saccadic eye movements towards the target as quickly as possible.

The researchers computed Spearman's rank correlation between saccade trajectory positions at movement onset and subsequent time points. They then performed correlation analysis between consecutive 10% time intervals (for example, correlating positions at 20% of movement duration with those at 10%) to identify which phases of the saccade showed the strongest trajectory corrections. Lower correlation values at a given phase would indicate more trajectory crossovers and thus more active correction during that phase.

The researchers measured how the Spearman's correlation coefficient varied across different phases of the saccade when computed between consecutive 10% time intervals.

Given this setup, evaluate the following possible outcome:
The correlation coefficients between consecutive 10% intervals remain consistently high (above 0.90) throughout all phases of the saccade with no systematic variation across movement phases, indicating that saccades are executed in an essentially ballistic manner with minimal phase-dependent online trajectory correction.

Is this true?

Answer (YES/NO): NO